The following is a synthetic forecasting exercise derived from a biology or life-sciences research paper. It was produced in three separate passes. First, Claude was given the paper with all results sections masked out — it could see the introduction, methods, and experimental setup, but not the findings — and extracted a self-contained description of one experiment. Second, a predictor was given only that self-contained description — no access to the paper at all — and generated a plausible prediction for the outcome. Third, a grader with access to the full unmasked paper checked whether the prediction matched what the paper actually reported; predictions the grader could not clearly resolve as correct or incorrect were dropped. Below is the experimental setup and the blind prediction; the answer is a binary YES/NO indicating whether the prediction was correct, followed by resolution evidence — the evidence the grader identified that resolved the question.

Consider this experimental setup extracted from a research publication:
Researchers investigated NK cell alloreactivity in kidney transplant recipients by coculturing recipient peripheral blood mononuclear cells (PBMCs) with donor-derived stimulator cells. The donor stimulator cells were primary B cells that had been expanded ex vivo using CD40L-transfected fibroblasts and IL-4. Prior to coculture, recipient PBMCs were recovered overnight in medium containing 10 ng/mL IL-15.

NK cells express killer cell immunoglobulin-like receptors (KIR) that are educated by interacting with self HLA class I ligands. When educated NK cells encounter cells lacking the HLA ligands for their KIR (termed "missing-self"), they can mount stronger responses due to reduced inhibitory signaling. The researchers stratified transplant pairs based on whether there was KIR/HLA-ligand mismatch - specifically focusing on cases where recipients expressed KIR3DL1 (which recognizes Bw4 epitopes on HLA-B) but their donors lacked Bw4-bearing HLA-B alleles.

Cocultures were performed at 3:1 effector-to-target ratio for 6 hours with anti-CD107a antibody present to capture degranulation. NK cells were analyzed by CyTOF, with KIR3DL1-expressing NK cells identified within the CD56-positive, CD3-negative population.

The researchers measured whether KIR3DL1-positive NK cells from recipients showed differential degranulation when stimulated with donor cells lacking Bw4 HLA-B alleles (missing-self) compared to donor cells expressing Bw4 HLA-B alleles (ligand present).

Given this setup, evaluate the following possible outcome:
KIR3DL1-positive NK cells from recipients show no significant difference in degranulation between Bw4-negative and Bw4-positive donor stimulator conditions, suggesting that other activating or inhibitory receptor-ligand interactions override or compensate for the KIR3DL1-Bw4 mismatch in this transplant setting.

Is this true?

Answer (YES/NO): NO